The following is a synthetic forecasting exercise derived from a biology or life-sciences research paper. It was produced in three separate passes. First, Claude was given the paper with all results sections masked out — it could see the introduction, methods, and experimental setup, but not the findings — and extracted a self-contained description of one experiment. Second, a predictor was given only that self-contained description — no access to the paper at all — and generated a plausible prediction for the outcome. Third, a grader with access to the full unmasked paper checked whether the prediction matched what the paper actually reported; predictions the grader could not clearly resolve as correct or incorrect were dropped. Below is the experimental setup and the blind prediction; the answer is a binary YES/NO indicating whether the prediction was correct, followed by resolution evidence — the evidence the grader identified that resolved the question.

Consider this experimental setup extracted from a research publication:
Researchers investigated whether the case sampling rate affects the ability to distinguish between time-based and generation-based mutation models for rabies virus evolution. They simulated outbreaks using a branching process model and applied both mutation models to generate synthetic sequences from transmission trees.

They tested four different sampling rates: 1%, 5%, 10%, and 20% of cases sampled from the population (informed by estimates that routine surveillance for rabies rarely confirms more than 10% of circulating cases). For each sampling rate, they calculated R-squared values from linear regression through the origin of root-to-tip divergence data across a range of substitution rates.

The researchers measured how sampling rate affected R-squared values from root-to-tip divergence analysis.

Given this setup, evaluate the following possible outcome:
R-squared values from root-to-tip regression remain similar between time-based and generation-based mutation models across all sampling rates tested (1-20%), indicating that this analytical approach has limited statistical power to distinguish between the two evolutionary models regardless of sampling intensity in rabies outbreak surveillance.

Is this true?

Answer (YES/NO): NO